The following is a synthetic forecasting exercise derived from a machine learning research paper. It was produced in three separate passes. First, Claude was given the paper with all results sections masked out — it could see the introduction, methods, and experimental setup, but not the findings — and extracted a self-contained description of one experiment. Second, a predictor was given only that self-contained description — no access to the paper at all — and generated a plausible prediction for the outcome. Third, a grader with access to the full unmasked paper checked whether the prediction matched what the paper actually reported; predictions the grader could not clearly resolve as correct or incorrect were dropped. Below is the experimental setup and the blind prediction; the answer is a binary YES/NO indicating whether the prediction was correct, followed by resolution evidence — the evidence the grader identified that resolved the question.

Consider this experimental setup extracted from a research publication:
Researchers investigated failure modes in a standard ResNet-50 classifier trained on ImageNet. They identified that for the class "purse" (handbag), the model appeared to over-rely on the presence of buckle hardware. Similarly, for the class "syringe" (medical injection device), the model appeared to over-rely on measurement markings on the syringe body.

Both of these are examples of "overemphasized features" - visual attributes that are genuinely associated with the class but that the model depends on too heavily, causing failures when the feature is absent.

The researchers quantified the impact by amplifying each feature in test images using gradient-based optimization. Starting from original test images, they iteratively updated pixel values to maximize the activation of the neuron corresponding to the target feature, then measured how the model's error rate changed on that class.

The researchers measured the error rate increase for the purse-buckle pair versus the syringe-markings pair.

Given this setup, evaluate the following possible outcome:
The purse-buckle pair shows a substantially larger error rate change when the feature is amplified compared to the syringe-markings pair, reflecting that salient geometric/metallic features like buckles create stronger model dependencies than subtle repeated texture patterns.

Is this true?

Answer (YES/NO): NO